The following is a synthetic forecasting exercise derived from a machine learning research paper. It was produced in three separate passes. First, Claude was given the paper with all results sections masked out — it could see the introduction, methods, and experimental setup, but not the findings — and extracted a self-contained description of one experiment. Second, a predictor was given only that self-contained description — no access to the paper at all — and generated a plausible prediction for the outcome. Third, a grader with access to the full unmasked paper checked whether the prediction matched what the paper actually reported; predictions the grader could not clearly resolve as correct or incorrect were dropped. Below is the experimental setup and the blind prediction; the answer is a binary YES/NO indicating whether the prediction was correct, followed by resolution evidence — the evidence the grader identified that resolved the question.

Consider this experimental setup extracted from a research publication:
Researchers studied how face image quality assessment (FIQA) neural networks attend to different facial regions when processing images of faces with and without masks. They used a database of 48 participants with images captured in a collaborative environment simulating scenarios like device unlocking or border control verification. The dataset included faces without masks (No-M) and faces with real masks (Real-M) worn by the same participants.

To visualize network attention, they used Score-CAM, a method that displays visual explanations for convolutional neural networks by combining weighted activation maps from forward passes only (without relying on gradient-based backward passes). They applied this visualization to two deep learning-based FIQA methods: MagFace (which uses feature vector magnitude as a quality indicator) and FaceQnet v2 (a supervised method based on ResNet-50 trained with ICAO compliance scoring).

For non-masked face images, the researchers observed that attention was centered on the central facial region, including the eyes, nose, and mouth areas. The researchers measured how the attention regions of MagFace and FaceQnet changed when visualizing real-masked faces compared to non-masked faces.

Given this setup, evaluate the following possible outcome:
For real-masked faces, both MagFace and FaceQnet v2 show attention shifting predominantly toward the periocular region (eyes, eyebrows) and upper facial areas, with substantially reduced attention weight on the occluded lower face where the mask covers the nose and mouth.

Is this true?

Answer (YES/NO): YES